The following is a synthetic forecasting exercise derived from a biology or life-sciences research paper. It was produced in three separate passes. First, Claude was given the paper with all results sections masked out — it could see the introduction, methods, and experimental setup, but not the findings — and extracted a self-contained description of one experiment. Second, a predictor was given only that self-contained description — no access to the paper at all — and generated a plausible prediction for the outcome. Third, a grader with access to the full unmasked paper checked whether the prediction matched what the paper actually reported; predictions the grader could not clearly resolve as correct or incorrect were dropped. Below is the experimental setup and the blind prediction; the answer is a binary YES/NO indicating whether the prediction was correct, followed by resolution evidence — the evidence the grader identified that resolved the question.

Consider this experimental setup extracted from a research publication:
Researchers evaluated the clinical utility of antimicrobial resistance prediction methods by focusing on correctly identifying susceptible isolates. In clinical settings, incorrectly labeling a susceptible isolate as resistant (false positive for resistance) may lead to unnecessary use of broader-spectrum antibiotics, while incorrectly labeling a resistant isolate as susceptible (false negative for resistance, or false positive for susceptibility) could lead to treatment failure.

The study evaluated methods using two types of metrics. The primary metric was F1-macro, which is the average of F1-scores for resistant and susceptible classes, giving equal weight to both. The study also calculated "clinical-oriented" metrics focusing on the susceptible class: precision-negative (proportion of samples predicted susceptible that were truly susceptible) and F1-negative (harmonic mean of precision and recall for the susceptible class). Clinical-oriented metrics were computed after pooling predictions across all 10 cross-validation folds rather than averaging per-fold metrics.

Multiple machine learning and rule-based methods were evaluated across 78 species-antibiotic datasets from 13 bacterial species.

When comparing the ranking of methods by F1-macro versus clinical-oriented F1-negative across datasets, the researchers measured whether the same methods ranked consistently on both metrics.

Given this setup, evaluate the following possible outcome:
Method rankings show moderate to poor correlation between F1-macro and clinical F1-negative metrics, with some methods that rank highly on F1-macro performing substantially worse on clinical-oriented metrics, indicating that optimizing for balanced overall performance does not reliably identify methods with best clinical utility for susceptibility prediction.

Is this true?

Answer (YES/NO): NO